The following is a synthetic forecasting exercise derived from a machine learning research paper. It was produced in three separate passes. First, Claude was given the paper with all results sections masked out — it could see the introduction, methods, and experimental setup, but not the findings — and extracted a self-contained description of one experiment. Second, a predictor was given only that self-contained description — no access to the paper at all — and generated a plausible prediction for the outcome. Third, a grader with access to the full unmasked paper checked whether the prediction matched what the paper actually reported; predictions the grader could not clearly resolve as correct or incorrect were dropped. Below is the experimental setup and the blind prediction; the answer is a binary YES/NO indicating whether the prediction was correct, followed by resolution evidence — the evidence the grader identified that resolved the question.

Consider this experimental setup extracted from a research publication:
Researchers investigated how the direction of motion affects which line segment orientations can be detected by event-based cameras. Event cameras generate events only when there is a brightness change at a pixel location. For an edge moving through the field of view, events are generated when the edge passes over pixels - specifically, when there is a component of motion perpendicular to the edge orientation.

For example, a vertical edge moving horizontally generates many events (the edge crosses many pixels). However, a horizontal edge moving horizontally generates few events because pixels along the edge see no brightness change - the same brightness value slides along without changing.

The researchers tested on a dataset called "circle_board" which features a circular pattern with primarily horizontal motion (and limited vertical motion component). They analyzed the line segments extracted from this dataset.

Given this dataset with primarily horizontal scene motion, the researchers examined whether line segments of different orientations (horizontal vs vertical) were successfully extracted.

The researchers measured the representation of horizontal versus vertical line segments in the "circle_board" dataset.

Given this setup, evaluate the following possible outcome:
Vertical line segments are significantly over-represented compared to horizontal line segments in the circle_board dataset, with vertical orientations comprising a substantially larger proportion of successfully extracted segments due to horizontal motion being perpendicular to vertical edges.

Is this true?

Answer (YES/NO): YES